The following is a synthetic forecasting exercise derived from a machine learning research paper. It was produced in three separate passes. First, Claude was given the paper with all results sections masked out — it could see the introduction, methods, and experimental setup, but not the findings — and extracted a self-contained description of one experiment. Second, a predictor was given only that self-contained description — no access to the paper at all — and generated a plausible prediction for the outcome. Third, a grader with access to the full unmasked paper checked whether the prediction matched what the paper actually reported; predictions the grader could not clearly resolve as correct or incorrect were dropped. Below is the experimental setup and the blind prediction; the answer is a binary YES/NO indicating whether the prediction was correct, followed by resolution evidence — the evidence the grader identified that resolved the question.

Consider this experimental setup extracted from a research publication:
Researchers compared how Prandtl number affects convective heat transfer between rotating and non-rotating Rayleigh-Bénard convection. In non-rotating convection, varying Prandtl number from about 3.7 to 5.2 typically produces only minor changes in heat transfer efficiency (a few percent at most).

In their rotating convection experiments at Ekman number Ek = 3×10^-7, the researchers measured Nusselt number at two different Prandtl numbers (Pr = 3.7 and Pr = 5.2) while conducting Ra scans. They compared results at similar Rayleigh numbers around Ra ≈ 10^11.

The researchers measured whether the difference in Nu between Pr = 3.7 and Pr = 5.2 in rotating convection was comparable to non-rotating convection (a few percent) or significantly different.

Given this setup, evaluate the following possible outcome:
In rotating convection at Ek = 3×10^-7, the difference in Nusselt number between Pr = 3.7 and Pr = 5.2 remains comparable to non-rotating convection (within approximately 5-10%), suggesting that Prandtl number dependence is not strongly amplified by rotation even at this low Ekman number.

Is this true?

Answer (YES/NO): NO